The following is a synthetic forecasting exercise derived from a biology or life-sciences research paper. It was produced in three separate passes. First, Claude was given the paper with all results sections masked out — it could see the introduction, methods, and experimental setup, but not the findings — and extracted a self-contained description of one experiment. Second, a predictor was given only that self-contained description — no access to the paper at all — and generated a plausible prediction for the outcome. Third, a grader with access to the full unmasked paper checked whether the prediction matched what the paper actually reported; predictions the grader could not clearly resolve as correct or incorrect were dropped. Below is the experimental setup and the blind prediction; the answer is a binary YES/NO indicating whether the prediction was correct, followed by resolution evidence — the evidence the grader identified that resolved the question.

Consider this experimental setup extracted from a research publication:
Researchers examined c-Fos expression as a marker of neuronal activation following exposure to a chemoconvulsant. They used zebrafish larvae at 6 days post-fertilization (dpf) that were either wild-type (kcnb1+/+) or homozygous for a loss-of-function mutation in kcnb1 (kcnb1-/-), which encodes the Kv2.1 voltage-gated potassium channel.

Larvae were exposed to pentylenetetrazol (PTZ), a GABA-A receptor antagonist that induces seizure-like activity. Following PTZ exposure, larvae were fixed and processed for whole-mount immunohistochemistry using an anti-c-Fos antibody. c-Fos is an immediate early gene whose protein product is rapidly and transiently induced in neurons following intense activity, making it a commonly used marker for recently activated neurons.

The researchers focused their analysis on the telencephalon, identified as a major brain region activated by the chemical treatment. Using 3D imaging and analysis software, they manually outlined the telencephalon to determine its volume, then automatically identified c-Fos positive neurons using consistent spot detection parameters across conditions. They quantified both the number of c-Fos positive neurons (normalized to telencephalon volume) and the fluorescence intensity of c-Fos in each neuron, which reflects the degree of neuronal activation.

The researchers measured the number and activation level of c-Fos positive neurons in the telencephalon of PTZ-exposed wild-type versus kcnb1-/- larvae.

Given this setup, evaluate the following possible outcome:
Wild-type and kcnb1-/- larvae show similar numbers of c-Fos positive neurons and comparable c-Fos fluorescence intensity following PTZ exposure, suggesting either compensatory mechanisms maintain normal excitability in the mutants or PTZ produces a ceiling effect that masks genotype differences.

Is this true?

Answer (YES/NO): NO